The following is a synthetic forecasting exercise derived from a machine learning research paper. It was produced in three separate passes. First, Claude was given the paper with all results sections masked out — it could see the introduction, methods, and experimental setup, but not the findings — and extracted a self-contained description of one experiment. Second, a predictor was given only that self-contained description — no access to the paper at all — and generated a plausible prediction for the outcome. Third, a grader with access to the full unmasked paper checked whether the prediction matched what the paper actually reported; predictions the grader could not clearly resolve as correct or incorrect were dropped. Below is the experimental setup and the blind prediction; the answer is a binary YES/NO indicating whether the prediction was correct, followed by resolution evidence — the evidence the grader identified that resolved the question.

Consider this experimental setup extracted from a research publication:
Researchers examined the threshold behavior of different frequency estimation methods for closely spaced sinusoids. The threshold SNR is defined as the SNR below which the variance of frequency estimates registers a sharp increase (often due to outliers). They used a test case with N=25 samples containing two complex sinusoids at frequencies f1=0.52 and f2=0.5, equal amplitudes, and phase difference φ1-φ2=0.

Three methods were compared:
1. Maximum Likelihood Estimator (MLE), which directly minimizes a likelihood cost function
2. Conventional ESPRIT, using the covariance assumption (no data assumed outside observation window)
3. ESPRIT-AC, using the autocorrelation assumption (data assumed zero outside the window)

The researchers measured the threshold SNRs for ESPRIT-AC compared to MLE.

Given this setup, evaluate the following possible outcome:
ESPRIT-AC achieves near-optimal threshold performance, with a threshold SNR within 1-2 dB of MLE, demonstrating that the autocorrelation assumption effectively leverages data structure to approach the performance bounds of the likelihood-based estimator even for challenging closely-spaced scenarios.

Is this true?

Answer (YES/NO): NO